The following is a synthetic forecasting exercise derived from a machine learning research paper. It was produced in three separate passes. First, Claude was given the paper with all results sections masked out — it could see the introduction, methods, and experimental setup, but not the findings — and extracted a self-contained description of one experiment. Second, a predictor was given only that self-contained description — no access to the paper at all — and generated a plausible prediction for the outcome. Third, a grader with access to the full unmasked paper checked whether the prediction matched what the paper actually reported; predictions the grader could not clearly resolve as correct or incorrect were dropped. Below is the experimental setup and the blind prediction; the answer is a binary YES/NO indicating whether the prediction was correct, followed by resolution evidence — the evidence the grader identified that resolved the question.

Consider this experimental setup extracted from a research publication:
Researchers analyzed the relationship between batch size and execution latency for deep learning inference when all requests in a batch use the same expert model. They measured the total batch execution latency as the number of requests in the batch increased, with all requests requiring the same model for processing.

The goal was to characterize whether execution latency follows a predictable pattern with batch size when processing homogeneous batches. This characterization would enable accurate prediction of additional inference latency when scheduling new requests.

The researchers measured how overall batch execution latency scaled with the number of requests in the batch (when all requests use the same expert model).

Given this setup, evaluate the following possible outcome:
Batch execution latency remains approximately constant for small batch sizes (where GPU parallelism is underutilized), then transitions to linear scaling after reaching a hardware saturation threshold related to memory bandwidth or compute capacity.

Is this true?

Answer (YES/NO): NO